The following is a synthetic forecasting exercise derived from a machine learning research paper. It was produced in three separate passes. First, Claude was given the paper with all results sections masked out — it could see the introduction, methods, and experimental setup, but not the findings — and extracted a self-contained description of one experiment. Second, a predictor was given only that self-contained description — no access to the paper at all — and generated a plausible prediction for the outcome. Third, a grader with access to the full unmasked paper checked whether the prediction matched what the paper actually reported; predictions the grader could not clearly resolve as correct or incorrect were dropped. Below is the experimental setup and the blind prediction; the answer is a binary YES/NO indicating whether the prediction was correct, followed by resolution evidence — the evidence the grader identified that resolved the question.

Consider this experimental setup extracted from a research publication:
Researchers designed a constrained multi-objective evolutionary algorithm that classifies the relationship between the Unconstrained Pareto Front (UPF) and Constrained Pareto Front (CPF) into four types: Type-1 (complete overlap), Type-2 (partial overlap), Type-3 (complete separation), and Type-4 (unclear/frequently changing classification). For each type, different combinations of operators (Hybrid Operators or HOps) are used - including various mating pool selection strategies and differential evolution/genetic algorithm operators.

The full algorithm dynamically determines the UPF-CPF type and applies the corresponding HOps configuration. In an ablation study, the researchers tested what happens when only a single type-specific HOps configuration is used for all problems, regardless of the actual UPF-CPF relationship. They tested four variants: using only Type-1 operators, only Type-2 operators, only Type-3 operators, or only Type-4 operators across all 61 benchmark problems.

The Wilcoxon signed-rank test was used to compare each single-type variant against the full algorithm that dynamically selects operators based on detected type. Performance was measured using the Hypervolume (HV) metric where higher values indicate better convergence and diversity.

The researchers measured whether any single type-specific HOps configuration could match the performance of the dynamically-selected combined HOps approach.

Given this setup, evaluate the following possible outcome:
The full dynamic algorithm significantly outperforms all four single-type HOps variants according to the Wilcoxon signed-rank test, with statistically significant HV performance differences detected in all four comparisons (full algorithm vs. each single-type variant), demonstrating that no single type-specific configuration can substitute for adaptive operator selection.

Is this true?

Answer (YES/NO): YES